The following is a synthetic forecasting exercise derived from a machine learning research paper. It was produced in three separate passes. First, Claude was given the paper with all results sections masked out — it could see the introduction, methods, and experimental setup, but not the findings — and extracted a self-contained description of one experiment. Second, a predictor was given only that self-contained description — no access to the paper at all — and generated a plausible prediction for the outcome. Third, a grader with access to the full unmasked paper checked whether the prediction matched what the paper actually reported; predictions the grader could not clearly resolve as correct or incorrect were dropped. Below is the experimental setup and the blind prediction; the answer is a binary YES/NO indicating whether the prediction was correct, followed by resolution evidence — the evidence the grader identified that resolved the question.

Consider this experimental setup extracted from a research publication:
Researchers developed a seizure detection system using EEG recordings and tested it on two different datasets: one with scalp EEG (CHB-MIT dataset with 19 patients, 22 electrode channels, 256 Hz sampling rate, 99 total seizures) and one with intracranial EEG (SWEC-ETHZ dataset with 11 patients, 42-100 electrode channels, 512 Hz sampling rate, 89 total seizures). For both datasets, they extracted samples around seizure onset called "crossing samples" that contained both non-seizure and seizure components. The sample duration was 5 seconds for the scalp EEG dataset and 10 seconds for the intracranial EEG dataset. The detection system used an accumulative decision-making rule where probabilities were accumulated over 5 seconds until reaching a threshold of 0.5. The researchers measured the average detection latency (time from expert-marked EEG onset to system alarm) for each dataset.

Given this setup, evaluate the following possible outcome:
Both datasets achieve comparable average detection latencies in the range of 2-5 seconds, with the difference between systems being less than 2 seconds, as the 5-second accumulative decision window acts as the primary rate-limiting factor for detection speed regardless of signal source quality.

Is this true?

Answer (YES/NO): NO